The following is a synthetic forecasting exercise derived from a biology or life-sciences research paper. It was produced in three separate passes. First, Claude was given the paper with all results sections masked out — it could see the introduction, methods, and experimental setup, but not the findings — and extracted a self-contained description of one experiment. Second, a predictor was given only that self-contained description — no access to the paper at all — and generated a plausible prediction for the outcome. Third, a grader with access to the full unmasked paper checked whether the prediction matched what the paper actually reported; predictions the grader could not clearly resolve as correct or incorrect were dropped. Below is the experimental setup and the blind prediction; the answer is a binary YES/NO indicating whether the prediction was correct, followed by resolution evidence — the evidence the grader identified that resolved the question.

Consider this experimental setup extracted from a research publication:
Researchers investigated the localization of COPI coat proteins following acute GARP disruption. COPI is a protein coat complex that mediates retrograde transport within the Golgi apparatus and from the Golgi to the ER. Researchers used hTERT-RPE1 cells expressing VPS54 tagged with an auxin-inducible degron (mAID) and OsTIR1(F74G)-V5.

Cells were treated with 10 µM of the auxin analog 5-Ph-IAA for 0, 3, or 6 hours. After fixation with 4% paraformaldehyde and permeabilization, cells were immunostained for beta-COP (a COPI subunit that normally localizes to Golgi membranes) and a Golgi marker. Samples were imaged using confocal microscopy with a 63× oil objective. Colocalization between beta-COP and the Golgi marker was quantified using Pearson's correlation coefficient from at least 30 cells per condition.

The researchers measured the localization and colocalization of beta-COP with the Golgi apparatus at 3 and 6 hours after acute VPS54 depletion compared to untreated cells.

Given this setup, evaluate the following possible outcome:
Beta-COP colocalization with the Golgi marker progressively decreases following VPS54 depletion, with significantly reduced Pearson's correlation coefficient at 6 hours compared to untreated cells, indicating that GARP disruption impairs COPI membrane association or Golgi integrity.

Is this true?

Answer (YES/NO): NO